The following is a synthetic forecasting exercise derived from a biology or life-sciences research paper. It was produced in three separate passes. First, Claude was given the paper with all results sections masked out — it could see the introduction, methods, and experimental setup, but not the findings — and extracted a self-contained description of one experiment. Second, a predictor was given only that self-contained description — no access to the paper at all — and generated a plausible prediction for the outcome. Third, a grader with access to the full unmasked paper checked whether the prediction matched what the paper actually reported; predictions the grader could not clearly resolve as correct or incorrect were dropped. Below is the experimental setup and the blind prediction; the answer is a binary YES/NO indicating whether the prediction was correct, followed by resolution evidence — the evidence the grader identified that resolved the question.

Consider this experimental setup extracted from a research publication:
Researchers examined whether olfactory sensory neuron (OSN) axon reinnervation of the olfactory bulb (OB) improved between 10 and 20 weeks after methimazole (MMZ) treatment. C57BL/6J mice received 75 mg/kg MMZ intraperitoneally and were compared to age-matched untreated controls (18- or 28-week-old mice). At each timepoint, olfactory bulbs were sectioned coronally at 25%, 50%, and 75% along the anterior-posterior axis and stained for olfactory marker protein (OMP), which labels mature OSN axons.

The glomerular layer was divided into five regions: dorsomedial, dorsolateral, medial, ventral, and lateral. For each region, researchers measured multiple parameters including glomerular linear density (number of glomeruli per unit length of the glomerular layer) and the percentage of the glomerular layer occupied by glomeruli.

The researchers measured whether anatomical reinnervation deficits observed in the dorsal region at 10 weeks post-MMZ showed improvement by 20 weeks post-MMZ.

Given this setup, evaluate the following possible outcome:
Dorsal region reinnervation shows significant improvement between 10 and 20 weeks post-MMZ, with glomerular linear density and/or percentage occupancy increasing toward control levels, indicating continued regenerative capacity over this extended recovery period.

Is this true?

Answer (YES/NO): NO